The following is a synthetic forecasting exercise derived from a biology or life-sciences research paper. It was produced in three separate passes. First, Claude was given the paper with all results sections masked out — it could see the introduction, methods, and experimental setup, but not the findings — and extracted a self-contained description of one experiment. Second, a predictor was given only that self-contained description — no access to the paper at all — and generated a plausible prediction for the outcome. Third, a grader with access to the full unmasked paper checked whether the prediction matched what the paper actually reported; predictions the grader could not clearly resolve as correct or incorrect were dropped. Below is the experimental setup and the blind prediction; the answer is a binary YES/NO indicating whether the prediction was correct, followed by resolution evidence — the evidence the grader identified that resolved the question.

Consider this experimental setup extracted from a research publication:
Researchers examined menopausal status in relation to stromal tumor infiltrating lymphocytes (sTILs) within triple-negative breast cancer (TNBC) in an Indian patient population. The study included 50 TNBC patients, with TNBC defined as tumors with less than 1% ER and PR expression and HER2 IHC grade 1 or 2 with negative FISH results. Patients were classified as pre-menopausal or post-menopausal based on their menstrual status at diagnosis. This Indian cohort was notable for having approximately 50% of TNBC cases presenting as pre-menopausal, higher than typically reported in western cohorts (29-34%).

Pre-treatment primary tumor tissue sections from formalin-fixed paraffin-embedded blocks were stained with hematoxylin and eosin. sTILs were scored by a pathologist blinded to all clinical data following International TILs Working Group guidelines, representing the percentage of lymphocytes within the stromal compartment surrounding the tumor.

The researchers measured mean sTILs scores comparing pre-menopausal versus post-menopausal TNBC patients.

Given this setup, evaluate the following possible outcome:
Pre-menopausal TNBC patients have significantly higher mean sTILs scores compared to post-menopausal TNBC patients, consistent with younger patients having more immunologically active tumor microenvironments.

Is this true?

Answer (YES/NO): NO